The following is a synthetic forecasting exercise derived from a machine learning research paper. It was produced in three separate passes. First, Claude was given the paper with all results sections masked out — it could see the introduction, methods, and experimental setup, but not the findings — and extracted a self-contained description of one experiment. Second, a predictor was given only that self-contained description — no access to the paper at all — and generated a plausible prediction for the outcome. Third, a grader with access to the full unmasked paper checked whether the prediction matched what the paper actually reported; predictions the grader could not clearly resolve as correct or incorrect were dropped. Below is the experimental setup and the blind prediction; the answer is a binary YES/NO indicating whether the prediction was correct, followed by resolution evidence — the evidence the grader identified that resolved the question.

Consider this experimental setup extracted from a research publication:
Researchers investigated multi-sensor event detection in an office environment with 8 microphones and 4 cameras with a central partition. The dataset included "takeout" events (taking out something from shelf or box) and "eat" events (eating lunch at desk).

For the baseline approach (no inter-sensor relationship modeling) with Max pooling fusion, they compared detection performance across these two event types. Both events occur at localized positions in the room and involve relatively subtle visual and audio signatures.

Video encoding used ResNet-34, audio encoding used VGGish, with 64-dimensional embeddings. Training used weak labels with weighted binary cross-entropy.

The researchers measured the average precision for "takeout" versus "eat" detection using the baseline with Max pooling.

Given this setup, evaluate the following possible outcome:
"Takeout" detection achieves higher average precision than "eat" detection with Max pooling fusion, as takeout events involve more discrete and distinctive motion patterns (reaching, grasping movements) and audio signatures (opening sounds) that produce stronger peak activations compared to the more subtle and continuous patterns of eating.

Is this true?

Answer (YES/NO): NO